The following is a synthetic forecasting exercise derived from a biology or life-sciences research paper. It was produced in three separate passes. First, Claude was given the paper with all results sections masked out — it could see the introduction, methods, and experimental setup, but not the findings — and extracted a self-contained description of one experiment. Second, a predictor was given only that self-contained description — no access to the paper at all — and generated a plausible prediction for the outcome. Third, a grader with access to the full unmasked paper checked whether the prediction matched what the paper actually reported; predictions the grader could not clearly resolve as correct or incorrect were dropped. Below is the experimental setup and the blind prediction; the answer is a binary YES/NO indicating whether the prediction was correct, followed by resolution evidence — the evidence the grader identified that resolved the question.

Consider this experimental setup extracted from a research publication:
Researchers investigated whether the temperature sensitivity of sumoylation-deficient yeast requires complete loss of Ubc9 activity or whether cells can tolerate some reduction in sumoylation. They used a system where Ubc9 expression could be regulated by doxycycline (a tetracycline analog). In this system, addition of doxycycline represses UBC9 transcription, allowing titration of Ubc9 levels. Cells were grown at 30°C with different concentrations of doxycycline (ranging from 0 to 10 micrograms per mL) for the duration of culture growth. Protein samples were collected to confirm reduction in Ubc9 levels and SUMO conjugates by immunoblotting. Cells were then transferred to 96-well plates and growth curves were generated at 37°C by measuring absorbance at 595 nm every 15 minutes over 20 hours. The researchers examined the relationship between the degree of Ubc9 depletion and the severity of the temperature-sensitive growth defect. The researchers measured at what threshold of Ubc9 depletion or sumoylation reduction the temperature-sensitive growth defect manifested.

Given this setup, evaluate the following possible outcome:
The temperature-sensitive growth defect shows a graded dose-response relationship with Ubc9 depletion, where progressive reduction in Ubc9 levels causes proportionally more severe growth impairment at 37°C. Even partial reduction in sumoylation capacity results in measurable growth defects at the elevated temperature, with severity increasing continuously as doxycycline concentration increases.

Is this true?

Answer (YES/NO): NO